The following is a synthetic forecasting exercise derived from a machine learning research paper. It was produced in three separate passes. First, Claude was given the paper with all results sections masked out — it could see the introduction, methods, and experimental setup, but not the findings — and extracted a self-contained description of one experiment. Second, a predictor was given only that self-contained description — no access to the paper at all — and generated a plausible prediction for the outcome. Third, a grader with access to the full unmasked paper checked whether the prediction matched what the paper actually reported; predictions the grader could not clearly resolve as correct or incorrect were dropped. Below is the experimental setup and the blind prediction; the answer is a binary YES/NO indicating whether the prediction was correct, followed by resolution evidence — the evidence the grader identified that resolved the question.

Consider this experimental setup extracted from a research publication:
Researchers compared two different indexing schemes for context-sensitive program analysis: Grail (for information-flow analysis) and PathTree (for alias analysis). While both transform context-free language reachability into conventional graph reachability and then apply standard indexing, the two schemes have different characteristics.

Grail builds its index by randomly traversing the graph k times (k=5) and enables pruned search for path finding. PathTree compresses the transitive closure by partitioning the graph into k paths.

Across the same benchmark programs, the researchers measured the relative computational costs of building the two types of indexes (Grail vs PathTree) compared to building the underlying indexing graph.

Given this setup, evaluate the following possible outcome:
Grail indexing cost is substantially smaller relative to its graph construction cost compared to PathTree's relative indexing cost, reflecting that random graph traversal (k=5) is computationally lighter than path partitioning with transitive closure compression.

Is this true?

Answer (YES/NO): YES